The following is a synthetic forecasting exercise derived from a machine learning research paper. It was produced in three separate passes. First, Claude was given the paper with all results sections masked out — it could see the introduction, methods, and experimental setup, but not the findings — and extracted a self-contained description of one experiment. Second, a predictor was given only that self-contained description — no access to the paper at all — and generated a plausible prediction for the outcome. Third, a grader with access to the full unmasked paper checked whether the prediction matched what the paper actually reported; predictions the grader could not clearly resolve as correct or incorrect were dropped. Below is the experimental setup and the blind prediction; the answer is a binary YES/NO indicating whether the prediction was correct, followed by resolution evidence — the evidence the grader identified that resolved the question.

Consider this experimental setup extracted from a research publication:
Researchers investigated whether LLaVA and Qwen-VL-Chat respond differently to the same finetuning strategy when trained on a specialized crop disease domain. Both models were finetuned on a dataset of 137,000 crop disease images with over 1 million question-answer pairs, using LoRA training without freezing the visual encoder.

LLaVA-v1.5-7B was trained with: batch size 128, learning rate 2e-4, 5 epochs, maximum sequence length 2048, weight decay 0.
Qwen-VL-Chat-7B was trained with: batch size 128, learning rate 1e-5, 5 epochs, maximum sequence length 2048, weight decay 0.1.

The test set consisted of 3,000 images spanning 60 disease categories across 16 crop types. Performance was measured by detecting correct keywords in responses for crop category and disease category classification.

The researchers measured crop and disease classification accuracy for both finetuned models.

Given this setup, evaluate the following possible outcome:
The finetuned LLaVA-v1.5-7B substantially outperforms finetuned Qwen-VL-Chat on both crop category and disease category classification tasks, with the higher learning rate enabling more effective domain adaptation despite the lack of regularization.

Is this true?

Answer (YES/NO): NO